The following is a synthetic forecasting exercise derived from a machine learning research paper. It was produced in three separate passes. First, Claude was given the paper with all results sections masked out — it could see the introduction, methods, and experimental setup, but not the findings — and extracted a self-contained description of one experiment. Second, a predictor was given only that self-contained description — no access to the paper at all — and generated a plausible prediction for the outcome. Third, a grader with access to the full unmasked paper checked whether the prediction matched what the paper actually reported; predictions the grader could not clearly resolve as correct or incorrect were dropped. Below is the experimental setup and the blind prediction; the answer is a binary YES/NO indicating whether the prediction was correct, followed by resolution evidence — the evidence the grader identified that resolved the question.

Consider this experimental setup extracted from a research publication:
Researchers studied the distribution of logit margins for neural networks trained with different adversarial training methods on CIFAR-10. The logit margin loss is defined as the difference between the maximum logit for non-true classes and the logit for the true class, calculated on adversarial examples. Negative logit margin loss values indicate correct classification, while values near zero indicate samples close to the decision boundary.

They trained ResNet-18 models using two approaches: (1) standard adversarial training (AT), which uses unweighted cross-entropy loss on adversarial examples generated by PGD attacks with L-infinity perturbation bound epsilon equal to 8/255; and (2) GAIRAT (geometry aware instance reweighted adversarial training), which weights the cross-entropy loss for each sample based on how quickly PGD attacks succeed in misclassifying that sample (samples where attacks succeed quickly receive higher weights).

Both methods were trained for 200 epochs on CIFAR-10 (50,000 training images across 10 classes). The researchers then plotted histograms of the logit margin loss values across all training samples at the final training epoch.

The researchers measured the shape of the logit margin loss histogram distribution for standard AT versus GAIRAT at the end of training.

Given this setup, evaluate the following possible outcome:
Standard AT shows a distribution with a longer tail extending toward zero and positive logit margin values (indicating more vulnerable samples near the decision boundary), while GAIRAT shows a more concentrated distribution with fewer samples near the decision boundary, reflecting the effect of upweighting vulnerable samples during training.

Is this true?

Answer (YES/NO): NO